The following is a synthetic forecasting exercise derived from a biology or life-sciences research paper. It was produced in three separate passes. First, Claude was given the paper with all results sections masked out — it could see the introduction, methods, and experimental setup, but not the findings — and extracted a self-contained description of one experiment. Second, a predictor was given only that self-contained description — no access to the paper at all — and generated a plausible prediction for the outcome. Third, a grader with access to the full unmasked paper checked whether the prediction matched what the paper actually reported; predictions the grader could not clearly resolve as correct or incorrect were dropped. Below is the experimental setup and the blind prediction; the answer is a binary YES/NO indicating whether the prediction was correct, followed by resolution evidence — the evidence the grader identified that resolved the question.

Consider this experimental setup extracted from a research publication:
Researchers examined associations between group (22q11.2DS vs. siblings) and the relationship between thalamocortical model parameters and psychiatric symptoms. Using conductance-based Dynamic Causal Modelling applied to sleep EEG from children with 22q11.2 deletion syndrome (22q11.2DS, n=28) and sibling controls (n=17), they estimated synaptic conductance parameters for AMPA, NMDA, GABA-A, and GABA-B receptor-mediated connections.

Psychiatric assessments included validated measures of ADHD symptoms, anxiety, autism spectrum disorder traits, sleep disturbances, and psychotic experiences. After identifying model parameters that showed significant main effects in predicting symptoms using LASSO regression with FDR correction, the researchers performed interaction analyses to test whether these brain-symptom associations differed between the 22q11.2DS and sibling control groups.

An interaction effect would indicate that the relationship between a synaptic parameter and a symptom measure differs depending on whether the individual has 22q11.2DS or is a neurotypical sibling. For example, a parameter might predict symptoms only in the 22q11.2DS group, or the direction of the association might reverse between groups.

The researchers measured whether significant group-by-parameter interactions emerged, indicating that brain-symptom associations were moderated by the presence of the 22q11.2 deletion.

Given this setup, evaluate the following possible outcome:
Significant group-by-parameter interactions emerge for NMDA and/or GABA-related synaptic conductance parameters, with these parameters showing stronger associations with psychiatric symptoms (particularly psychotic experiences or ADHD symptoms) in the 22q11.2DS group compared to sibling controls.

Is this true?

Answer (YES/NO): NO